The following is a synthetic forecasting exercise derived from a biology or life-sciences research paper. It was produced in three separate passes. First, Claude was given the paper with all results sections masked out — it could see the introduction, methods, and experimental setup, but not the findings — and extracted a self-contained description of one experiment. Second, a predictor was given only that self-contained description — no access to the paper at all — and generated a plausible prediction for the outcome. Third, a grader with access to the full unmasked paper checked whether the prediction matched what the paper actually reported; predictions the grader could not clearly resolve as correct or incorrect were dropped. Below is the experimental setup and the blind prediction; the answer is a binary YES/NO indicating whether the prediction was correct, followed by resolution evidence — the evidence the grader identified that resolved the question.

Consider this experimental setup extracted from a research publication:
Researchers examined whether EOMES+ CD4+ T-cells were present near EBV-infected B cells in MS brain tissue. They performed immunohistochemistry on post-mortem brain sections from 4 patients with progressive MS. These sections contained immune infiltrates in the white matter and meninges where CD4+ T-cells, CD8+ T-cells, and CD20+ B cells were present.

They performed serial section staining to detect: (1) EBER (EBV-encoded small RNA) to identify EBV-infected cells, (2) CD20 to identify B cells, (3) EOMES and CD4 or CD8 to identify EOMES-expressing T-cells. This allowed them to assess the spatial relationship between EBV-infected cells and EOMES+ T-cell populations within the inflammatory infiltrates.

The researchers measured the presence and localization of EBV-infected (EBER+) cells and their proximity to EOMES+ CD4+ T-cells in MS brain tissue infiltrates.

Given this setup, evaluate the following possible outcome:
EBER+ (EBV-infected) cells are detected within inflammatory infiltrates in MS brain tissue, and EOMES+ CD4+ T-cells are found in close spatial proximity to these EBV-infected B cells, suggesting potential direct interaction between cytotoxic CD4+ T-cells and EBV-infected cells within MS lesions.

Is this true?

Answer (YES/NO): NO